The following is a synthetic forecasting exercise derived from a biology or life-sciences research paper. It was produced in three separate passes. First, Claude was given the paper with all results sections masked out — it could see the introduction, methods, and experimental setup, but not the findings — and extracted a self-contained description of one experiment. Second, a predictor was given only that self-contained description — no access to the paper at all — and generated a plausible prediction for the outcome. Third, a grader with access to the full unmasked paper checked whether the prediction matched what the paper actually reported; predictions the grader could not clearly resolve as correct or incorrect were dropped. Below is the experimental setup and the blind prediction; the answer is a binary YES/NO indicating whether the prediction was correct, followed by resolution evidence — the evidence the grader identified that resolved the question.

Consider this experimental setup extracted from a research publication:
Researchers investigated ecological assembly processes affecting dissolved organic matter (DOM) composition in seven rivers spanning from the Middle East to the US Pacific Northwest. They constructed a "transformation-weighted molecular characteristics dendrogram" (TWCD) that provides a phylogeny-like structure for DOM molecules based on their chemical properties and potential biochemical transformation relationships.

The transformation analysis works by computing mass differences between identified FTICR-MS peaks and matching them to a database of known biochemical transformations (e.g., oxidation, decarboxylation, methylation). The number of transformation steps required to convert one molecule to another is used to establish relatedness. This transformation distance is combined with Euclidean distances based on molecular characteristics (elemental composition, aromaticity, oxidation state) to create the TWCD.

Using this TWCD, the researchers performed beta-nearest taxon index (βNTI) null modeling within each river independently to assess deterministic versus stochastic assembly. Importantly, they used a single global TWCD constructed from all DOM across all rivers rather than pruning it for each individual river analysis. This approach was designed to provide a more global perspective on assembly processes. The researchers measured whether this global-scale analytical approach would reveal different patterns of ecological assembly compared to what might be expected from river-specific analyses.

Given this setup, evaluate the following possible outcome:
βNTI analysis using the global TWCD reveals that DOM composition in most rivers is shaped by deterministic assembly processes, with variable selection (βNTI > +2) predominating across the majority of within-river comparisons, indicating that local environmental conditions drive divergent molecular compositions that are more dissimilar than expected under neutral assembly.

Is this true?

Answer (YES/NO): NO